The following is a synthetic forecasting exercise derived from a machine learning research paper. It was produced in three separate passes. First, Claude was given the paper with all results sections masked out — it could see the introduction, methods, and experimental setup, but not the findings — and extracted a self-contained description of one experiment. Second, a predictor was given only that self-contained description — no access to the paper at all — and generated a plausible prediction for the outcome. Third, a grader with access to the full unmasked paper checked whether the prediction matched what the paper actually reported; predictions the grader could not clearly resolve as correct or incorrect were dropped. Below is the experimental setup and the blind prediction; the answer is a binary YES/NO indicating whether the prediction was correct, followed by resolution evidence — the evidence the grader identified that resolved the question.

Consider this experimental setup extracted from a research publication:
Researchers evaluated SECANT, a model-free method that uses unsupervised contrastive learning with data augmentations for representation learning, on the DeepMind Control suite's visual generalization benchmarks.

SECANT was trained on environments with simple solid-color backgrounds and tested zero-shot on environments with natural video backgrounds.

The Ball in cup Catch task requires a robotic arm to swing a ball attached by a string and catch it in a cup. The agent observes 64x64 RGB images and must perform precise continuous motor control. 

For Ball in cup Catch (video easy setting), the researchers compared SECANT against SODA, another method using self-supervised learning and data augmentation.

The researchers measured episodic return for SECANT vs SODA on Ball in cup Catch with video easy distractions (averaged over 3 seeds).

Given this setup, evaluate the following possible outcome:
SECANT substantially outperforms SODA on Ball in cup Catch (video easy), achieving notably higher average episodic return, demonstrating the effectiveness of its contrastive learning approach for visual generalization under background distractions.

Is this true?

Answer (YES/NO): NO